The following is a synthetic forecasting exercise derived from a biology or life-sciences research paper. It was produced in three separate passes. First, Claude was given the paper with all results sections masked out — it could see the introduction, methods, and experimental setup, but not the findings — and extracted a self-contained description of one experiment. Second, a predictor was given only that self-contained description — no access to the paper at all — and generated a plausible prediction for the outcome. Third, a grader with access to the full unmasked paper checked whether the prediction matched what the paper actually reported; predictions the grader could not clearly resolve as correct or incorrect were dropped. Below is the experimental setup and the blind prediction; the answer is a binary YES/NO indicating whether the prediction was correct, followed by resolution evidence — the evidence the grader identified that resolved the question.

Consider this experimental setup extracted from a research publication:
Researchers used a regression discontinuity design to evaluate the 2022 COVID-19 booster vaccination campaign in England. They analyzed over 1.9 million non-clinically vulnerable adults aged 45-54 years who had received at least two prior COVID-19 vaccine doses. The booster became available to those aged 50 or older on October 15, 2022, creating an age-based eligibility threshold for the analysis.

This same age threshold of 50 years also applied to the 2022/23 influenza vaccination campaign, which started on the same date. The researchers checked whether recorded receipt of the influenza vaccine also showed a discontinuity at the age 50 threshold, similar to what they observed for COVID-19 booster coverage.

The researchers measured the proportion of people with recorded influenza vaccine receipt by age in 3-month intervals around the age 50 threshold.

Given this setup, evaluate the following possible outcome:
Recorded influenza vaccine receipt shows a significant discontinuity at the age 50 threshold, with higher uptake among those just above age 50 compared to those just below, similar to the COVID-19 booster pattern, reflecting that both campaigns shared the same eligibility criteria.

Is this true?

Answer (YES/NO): YES